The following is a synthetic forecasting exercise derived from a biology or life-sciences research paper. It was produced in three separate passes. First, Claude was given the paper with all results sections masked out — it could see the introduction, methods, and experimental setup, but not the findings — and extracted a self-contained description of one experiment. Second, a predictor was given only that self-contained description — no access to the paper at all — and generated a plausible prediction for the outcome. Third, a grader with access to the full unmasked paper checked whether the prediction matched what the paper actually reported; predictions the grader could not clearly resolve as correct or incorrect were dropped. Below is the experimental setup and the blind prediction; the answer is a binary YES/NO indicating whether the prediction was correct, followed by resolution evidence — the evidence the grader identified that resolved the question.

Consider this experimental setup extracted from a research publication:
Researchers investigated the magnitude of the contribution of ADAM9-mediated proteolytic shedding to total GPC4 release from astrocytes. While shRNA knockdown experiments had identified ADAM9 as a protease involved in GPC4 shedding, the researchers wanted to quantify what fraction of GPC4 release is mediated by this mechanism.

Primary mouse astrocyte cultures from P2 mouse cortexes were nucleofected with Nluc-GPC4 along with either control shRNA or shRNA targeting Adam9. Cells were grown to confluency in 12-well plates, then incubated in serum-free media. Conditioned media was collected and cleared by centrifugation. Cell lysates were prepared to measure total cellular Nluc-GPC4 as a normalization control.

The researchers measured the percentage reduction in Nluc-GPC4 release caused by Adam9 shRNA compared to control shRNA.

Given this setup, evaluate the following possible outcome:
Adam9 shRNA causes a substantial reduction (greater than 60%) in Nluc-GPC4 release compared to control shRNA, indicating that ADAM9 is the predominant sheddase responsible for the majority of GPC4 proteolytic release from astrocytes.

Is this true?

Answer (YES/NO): NO